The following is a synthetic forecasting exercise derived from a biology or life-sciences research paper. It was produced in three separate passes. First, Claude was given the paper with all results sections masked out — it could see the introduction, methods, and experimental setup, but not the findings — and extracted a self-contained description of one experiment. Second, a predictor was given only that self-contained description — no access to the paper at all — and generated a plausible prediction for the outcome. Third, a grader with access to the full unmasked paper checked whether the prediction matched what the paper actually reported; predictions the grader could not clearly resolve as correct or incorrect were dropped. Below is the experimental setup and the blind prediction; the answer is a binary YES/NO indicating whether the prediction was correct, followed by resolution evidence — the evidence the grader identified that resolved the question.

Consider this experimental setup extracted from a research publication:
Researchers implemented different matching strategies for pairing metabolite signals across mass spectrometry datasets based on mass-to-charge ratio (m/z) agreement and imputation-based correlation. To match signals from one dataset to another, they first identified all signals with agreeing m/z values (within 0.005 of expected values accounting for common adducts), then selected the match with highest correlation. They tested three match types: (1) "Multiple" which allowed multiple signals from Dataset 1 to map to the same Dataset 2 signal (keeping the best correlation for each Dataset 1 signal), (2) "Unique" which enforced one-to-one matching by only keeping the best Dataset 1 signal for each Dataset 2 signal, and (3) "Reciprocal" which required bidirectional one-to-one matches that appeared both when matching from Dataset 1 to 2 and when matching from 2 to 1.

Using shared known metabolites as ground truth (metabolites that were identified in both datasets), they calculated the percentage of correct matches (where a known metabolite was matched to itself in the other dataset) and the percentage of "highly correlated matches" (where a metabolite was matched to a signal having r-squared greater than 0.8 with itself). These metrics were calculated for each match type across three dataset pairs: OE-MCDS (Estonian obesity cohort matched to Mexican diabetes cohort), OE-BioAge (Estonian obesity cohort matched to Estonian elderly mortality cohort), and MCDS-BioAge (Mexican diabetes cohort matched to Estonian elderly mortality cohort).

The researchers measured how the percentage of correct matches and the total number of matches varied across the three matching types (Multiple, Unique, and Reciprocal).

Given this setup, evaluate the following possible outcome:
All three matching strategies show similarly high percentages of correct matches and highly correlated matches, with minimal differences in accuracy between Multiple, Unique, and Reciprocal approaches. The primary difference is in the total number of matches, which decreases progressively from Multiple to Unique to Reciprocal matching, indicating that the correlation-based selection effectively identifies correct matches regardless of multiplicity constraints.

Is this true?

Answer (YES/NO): NO